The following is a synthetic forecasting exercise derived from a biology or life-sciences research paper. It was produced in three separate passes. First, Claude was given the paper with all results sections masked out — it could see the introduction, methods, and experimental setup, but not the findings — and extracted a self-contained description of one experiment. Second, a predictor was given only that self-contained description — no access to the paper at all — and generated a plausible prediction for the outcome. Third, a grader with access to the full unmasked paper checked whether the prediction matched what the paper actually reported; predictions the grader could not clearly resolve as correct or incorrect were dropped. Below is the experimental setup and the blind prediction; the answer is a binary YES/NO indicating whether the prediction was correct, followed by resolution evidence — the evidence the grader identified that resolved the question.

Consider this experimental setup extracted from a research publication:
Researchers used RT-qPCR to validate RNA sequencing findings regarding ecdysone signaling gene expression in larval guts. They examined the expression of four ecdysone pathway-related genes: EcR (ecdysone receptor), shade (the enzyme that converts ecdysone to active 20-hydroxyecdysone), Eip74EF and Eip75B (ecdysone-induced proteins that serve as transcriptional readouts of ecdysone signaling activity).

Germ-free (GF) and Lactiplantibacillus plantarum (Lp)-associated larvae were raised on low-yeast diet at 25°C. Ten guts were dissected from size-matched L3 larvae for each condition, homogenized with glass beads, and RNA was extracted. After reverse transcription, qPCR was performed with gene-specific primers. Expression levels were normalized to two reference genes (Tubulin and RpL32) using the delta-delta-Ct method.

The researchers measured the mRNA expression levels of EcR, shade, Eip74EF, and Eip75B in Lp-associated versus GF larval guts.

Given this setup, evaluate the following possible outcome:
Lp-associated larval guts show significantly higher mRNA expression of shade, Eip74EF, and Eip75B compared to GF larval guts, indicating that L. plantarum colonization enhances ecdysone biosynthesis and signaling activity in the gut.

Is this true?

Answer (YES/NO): NO